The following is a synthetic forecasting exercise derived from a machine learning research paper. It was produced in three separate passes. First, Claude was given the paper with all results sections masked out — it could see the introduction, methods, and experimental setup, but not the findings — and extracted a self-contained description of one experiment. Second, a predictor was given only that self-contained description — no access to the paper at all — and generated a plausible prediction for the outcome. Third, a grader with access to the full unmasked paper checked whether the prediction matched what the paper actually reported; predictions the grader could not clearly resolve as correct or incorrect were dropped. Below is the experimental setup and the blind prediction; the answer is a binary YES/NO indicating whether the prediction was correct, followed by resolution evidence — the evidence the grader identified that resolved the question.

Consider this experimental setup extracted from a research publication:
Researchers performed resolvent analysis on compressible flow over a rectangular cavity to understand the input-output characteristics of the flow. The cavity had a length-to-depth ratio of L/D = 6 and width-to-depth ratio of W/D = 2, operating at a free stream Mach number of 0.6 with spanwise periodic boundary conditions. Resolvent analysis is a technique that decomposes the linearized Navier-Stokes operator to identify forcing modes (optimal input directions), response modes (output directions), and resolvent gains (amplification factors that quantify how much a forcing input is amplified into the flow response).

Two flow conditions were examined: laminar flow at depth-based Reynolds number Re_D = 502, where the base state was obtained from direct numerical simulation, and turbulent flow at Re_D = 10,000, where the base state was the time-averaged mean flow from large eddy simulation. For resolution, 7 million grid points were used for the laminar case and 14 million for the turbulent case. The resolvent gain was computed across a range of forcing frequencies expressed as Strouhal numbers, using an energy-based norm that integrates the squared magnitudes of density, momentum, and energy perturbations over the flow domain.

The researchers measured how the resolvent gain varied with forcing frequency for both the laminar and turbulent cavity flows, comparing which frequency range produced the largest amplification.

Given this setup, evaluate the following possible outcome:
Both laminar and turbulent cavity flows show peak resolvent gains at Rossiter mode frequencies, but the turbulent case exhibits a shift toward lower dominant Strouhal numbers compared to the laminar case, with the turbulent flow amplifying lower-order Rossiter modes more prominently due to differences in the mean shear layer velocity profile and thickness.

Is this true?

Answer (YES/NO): NO